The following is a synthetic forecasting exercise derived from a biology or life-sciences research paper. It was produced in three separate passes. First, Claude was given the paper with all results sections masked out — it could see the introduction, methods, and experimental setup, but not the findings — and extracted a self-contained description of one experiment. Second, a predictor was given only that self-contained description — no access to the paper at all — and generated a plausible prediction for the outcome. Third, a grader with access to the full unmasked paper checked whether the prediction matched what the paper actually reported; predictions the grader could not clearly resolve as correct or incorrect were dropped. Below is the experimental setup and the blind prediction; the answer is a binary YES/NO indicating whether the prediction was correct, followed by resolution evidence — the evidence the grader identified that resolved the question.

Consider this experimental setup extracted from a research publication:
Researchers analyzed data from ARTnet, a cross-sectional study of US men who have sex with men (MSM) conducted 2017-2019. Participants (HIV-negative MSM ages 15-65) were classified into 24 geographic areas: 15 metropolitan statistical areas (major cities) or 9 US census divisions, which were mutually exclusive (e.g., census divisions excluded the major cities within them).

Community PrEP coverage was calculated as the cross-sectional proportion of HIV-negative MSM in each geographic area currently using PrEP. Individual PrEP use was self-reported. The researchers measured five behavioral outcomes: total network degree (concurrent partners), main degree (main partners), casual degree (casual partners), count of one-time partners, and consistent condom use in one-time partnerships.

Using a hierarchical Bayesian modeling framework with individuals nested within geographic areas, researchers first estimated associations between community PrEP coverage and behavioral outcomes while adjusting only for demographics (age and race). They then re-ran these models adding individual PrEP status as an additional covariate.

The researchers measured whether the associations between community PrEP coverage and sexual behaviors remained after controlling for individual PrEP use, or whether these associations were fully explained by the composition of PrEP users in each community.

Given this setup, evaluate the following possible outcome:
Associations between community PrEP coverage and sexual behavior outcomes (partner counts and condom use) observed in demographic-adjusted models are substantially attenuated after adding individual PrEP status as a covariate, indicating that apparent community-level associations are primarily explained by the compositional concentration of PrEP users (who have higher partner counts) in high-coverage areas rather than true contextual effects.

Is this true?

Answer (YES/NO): YES